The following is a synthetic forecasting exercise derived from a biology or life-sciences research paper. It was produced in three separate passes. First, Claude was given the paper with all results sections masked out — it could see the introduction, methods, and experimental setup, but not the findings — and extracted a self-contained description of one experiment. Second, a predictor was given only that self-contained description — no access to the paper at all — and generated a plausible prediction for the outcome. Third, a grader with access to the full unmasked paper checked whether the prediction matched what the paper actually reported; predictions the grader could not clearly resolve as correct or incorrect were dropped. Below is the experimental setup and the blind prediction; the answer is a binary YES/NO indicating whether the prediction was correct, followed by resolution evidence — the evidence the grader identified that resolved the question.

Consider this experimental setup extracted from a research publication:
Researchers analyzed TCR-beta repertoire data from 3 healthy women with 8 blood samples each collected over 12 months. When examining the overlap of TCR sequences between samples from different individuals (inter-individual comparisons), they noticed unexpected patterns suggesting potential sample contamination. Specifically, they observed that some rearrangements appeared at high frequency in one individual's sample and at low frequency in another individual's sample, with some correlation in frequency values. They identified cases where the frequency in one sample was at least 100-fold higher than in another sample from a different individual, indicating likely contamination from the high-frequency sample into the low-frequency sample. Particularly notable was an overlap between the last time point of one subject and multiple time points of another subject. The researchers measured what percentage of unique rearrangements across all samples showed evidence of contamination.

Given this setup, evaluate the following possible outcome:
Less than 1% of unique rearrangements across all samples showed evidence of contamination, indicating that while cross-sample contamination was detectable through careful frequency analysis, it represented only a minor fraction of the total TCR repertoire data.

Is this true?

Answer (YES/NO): YES